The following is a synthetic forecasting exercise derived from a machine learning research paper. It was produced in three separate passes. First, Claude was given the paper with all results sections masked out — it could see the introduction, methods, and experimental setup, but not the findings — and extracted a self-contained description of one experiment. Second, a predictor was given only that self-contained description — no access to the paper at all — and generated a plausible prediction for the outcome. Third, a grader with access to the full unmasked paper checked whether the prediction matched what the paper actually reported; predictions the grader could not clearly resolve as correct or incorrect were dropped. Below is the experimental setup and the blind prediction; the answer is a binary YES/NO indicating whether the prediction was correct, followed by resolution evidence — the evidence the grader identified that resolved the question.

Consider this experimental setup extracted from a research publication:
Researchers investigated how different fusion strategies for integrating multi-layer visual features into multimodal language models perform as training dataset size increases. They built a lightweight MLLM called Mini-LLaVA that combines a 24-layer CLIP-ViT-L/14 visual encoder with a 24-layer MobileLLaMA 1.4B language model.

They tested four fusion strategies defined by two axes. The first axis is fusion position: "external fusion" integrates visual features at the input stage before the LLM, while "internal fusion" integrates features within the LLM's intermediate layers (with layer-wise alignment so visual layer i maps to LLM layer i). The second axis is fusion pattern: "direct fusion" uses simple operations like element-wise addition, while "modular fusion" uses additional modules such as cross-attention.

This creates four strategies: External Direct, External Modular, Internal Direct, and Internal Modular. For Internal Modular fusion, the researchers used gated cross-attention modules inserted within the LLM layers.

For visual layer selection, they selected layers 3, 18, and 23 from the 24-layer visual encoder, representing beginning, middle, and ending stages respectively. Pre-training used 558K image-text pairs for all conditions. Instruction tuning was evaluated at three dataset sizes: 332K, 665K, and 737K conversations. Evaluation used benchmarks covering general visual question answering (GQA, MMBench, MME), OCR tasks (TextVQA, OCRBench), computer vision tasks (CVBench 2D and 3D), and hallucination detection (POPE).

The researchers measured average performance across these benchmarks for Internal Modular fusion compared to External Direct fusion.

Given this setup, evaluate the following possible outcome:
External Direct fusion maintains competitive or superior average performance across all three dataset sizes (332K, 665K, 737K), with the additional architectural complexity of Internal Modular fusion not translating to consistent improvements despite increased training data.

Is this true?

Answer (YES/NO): NO